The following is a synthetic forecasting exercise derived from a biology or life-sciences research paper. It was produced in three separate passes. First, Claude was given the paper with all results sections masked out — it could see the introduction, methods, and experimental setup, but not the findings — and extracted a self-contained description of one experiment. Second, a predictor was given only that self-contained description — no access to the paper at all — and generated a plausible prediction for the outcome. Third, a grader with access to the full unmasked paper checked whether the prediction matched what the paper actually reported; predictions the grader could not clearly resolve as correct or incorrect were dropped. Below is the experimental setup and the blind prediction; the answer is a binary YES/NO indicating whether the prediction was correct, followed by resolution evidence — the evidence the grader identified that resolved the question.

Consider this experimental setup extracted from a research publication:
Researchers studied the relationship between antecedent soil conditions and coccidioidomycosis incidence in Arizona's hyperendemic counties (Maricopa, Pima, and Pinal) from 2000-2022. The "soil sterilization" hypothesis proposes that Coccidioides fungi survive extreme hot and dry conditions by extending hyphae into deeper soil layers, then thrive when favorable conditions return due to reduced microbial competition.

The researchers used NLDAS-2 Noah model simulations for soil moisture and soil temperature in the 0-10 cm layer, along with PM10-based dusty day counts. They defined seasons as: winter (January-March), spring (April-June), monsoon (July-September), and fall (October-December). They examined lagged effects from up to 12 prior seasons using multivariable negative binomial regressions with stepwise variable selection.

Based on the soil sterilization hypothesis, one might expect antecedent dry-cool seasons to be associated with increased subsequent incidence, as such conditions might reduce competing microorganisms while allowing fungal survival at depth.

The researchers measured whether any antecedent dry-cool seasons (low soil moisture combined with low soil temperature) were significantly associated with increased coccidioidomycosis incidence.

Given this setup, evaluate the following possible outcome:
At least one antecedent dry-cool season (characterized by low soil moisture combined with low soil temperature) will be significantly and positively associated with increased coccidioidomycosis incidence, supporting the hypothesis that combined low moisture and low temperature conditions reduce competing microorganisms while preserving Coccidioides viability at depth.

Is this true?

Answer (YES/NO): NO